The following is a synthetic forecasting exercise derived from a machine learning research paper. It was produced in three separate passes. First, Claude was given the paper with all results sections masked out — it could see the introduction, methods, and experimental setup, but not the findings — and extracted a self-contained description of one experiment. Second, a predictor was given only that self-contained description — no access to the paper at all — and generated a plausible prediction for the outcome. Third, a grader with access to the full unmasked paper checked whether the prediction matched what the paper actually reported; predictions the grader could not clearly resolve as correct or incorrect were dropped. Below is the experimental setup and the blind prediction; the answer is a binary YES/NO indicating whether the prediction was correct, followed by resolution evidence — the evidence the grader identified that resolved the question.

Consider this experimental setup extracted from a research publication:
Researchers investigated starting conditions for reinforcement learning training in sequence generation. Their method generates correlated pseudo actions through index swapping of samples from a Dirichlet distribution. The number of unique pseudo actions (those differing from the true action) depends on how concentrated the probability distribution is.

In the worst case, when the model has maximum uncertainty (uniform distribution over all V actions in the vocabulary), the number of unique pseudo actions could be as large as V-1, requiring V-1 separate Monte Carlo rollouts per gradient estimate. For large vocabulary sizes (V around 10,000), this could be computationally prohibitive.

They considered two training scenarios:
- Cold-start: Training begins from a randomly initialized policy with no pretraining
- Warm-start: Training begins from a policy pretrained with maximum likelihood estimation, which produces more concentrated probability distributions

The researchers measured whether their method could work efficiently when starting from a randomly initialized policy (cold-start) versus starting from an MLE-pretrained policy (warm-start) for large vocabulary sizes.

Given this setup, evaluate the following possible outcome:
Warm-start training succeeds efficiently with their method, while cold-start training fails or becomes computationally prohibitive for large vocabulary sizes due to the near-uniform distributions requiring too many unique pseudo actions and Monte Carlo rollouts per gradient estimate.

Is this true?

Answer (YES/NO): YES